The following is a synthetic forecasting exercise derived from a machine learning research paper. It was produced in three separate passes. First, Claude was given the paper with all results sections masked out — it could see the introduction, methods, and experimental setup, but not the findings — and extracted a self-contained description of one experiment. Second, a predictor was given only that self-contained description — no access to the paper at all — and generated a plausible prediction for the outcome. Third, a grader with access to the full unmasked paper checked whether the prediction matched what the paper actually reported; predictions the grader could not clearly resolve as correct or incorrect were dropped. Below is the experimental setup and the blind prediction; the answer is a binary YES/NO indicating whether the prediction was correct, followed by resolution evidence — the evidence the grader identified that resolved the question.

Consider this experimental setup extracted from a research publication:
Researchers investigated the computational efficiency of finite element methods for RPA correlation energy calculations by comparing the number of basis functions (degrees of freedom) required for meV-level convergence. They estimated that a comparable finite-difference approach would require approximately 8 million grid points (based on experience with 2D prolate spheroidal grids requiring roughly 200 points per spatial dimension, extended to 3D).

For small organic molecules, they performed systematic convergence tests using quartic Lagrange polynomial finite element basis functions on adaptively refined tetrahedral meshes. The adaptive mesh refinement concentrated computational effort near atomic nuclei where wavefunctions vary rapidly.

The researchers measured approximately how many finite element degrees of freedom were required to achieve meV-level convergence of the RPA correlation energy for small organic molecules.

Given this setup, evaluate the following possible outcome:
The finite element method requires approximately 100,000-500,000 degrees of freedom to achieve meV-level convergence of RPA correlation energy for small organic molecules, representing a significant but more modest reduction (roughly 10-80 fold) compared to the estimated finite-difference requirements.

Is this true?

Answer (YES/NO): YES